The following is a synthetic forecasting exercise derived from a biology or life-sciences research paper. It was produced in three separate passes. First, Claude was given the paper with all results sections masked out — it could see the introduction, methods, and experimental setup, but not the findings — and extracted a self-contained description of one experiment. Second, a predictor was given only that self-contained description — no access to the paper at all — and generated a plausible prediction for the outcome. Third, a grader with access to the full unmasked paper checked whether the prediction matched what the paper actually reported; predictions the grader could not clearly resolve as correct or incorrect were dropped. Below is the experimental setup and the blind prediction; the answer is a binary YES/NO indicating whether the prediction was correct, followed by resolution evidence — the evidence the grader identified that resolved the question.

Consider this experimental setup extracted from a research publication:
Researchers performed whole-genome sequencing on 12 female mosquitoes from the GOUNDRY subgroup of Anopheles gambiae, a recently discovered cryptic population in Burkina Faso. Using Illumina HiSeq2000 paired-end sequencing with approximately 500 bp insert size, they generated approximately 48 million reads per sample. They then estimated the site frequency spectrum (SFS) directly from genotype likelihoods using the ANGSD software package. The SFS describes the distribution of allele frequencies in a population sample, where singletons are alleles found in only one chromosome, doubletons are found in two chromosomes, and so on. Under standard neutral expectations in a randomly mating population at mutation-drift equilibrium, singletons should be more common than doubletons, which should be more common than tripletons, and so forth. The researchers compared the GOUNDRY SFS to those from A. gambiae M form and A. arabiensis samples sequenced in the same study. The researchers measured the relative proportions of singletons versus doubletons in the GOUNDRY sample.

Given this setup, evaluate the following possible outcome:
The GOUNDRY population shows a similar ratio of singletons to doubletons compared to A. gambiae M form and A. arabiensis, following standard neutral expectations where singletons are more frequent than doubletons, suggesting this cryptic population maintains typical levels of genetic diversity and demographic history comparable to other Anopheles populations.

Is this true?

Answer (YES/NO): NO